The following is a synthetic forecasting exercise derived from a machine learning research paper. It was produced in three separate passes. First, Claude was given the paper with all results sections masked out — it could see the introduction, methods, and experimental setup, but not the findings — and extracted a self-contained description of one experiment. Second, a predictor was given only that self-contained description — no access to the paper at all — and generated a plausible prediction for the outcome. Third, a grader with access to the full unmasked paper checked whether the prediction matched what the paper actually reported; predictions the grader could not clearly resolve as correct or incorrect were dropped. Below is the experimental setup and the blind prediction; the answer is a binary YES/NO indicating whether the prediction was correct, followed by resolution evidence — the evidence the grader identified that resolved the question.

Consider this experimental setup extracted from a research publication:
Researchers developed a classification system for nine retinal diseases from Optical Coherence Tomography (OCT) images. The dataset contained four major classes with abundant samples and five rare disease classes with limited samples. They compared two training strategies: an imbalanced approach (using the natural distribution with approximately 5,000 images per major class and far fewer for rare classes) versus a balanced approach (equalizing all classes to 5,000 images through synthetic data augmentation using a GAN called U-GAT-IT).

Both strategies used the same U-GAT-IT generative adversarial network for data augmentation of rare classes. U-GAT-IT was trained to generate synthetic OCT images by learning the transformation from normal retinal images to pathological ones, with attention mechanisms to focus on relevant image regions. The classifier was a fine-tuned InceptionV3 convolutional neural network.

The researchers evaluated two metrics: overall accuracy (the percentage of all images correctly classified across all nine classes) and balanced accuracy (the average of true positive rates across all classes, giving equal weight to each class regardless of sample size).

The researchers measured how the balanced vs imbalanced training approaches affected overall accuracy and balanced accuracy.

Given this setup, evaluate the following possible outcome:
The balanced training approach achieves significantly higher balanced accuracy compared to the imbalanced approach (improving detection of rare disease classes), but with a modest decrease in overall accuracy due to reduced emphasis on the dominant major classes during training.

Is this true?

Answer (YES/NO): NO